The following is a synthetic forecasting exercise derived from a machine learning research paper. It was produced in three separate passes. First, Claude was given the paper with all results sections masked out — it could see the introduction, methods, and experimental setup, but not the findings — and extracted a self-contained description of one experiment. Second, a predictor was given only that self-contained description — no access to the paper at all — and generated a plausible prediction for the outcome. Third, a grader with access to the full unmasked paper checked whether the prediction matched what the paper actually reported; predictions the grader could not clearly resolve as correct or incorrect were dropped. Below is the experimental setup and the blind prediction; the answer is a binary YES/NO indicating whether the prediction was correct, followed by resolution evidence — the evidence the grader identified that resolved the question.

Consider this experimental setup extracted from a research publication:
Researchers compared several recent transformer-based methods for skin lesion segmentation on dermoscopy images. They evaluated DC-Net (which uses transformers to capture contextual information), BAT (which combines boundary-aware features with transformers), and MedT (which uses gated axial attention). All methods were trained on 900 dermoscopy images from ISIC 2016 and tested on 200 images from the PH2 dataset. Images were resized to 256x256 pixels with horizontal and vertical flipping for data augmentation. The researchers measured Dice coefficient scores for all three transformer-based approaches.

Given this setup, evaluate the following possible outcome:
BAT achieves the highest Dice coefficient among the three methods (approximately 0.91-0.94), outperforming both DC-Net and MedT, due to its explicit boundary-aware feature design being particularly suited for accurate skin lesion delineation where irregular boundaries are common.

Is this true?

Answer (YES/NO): NO